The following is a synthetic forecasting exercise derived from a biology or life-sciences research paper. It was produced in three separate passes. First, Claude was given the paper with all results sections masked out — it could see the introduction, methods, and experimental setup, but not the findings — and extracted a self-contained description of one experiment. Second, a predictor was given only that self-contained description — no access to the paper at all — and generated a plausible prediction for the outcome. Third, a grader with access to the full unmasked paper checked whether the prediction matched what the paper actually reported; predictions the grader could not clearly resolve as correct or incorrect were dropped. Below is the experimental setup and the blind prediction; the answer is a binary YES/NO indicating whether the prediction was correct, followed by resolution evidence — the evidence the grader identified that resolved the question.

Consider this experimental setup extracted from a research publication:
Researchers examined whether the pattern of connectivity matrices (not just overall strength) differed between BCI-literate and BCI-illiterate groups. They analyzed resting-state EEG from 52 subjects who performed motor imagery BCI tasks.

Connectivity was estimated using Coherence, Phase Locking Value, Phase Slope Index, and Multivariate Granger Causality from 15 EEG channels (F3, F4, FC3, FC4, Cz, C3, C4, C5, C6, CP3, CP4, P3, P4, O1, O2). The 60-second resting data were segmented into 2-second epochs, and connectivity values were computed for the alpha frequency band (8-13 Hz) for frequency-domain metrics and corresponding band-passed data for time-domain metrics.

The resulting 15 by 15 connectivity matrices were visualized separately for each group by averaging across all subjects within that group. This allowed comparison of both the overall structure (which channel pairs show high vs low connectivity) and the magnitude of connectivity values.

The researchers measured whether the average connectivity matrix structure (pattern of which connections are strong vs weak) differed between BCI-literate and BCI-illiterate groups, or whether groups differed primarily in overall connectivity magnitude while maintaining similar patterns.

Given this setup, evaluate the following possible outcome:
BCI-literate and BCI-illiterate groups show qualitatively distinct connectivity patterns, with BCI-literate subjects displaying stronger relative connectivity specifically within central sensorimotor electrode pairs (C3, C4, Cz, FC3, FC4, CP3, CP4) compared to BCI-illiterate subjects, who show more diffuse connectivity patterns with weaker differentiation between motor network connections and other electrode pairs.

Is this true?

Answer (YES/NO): NO